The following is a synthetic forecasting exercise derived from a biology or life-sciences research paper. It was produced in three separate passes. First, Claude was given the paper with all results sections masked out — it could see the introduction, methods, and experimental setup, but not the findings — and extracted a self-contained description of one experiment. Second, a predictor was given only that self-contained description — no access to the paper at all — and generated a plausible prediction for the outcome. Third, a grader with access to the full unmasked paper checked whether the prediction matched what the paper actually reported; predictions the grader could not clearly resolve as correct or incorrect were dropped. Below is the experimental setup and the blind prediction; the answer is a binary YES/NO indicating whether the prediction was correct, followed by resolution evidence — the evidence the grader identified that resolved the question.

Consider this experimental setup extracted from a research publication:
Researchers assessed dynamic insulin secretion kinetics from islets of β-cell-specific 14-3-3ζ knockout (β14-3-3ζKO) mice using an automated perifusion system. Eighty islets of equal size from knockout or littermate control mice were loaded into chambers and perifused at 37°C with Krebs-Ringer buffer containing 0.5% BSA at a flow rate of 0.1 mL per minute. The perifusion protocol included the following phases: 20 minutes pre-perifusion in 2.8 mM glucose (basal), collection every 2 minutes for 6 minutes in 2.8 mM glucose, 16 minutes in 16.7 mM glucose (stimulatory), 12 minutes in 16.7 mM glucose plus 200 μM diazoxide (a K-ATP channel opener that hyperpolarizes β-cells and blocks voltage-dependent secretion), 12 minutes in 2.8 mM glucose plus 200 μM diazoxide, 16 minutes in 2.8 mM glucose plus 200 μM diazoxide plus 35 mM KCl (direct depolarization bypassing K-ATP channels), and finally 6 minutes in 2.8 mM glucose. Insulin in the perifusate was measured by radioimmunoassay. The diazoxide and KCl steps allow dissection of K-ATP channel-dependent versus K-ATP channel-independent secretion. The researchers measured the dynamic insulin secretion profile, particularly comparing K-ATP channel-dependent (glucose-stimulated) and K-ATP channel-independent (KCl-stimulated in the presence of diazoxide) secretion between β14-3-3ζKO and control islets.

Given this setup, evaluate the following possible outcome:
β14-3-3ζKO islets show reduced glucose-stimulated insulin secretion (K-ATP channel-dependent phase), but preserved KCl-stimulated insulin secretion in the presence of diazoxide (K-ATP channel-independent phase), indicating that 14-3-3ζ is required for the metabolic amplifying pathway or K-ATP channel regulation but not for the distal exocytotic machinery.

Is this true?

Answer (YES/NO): NO